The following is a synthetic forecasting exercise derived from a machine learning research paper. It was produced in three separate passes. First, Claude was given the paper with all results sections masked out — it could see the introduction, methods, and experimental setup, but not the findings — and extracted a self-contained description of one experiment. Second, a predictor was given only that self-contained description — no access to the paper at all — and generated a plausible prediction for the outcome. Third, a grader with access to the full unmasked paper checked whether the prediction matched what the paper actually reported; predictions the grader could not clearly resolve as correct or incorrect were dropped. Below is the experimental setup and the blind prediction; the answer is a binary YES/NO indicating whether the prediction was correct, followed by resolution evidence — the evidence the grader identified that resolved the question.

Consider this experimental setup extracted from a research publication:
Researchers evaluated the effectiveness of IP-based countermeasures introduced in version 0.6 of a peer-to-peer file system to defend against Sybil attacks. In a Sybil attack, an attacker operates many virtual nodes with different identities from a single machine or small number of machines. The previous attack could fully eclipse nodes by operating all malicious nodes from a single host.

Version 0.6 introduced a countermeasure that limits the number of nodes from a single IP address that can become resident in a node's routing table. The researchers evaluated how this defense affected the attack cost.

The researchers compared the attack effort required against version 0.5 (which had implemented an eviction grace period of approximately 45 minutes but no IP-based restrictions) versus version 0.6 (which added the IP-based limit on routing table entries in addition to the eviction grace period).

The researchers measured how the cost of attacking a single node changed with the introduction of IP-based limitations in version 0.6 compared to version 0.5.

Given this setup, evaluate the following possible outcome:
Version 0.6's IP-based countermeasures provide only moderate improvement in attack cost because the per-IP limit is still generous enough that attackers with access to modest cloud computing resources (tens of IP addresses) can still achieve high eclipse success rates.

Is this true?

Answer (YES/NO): NO